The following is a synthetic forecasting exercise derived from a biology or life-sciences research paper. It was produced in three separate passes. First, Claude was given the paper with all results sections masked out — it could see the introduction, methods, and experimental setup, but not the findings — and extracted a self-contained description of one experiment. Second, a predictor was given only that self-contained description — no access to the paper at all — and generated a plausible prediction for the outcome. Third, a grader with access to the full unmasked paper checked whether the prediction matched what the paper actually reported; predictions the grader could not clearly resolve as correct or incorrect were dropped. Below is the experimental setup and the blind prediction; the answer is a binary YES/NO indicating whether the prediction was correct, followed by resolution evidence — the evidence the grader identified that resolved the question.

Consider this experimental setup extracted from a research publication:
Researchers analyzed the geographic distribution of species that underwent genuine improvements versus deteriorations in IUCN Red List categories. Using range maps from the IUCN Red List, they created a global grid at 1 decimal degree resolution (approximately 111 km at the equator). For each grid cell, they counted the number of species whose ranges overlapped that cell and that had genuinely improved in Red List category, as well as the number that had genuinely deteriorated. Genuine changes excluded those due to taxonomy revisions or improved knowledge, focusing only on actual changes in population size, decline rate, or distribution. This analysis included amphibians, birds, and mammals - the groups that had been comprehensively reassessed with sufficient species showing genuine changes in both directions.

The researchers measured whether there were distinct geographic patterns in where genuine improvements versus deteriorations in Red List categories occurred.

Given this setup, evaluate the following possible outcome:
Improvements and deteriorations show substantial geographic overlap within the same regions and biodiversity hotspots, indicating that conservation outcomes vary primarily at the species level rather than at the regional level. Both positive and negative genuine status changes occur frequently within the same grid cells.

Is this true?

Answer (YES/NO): NO